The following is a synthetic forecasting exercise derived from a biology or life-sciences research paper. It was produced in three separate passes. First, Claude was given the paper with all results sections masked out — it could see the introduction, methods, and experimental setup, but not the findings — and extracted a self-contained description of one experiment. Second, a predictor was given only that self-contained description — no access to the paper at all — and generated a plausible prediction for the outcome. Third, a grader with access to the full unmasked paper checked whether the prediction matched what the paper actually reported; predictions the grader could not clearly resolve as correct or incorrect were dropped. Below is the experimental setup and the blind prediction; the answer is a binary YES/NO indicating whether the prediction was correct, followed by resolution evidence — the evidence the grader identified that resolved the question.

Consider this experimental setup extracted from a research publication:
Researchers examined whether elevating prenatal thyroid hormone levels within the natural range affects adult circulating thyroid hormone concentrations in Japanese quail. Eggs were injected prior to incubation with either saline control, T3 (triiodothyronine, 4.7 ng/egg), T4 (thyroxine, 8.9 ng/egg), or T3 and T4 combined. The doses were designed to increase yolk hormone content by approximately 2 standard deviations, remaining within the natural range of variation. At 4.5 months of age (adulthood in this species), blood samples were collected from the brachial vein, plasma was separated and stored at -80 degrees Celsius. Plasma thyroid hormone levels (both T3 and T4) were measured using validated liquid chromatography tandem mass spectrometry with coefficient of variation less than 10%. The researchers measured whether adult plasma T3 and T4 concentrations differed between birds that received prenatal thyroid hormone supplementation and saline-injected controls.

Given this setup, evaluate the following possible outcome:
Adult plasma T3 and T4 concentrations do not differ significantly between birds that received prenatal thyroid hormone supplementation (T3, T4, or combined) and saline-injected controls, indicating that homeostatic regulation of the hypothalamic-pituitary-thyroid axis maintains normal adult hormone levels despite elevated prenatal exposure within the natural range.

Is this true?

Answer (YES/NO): YES